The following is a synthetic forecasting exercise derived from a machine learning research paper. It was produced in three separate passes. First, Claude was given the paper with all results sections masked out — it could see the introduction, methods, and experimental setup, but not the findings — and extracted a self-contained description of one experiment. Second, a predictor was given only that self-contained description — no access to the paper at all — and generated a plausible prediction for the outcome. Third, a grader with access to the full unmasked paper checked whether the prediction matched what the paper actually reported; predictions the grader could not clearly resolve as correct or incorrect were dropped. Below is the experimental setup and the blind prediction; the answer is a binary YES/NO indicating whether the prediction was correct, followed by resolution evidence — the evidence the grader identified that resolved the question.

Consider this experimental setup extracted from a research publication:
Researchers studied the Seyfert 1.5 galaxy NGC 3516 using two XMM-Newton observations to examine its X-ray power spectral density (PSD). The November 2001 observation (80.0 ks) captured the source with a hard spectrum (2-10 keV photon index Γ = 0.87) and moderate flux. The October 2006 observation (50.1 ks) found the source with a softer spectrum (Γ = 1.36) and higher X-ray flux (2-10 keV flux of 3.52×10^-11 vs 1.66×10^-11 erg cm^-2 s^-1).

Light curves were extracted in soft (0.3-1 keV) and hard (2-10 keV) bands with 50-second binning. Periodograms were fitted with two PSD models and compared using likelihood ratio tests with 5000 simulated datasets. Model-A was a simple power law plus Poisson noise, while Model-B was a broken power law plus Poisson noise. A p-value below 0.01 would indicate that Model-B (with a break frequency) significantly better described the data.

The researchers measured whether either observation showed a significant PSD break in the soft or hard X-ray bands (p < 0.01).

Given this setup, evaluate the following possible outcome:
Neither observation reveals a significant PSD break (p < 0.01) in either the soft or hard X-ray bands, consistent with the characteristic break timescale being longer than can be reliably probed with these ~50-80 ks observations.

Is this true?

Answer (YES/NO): YES